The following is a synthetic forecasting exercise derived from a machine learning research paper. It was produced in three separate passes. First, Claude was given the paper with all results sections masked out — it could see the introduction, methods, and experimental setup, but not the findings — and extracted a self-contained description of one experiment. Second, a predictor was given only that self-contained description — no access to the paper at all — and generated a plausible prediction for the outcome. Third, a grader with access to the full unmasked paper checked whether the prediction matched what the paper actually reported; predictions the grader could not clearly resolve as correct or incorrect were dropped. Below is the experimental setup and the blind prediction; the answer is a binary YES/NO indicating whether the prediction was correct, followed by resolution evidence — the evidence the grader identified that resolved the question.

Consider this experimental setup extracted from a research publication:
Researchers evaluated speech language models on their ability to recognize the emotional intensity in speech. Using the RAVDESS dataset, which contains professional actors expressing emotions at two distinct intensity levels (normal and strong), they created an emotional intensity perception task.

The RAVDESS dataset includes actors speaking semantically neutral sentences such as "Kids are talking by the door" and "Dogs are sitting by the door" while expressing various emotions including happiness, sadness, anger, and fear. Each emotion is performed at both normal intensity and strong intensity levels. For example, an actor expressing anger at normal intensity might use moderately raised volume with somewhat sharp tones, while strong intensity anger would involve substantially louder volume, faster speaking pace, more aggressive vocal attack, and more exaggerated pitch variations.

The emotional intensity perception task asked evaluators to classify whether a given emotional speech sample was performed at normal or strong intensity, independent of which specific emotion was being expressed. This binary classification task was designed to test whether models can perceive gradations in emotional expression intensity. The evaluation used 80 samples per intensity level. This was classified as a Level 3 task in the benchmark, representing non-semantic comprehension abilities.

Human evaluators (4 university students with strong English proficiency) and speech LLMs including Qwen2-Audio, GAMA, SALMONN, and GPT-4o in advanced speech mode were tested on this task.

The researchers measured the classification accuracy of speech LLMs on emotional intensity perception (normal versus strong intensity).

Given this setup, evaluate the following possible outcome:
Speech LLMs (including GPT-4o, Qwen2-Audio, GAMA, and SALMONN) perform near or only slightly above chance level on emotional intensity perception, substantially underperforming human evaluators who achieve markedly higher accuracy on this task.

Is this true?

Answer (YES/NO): NO